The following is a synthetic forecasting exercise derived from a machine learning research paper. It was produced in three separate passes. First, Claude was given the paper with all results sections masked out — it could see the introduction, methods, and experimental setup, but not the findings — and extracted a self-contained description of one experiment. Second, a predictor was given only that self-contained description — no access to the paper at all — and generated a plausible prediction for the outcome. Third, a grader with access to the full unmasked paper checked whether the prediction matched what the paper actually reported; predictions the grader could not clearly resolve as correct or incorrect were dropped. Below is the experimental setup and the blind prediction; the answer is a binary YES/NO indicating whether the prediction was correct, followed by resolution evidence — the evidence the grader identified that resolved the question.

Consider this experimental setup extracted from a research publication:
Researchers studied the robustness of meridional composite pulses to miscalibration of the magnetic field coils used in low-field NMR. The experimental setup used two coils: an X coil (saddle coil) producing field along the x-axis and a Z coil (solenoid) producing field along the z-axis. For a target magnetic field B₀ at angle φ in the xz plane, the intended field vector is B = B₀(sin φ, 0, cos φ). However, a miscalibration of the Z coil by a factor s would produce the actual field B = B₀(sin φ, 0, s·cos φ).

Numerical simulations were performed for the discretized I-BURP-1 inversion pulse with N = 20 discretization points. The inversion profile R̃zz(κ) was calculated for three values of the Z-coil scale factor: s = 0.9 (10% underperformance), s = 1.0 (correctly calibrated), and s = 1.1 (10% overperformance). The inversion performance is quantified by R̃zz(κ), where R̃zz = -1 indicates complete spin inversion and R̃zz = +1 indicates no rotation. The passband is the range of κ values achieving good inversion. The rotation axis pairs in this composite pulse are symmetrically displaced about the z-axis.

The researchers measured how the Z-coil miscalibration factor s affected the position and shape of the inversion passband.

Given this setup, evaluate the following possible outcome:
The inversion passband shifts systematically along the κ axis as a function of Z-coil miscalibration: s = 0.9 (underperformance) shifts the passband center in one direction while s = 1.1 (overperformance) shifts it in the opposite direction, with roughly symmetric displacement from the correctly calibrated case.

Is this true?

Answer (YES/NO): YES